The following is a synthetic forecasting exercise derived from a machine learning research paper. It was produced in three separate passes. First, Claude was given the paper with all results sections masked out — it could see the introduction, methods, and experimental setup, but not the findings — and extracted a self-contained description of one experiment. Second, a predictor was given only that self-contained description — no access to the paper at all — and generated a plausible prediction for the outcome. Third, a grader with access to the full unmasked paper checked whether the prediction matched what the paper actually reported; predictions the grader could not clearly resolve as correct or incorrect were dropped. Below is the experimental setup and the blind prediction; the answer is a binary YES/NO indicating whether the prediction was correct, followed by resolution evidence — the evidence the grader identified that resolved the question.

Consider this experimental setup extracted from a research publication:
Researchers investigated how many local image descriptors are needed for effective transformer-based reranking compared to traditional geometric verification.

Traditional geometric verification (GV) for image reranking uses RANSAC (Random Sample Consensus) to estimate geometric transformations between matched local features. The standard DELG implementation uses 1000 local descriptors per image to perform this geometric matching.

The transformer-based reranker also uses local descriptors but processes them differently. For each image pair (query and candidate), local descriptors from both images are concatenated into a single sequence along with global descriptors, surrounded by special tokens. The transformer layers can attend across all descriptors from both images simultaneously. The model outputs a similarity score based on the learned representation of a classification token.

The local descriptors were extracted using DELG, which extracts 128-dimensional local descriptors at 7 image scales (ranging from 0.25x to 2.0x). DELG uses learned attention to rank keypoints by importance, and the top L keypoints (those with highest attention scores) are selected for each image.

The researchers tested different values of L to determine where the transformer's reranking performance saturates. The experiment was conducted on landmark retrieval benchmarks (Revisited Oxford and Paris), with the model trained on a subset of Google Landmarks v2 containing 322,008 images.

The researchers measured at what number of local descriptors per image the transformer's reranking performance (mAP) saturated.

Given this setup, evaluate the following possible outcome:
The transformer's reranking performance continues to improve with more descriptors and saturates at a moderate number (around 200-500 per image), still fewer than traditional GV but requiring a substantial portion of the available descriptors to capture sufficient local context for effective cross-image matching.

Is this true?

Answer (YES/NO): YES